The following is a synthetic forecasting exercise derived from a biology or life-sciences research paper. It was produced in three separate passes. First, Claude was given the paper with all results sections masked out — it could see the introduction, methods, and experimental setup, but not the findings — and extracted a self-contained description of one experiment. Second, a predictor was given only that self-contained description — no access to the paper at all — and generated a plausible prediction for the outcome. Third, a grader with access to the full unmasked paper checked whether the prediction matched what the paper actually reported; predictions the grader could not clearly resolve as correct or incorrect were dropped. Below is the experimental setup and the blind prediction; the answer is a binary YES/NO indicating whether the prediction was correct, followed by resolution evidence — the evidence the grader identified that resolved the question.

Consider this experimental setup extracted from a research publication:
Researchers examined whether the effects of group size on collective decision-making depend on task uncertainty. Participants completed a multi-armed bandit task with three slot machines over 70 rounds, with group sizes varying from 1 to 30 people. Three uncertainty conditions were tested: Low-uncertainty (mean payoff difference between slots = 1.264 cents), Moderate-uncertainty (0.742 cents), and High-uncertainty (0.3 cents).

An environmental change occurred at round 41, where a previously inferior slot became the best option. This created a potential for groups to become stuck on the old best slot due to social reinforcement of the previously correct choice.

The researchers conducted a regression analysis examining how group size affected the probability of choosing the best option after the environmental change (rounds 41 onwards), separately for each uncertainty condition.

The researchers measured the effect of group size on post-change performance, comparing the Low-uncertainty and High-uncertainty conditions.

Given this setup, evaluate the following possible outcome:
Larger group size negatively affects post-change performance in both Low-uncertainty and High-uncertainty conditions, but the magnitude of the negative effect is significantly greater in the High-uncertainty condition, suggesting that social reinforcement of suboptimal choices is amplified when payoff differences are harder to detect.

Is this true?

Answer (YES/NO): NO